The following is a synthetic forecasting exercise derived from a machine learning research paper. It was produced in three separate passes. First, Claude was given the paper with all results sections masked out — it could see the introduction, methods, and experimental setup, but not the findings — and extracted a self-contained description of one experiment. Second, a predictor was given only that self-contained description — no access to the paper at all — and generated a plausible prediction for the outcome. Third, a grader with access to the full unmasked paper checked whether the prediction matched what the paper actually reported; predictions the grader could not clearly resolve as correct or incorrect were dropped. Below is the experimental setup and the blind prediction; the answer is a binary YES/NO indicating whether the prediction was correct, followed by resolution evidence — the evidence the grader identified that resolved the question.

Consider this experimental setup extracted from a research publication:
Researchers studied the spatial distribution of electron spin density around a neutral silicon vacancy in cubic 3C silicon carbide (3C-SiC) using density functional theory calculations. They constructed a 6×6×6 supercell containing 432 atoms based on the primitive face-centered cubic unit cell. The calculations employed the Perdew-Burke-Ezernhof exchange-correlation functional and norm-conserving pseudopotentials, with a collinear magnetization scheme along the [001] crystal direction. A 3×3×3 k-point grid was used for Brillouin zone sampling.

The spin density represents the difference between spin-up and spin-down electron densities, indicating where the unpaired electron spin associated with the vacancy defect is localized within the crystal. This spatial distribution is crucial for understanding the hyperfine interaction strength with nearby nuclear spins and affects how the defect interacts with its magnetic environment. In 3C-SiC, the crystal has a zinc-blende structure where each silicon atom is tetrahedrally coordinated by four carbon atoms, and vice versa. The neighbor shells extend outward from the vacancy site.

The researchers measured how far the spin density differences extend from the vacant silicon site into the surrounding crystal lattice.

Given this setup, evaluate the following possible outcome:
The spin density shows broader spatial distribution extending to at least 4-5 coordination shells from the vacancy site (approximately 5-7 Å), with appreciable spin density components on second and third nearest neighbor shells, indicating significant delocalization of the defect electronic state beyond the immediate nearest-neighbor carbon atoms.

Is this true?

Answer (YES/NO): NO